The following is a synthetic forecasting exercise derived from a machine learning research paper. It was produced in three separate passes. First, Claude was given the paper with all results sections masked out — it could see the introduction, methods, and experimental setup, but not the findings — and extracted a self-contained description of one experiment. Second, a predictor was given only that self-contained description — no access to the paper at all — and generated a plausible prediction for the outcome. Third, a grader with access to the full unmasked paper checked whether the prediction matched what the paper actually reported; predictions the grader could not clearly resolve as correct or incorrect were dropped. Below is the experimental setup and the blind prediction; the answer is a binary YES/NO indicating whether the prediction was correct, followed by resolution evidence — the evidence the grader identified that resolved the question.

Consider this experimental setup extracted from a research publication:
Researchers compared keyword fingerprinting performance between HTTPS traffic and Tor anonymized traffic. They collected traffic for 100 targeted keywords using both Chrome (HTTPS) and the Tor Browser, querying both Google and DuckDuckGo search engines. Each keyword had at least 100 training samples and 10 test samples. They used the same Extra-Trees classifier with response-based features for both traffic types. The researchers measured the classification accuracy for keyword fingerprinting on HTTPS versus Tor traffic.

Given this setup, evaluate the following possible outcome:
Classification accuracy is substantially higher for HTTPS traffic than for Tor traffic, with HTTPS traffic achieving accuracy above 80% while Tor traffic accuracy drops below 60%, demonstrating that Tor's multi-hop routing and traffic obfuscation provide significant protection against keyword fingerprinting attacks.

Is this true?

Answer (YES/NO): YES